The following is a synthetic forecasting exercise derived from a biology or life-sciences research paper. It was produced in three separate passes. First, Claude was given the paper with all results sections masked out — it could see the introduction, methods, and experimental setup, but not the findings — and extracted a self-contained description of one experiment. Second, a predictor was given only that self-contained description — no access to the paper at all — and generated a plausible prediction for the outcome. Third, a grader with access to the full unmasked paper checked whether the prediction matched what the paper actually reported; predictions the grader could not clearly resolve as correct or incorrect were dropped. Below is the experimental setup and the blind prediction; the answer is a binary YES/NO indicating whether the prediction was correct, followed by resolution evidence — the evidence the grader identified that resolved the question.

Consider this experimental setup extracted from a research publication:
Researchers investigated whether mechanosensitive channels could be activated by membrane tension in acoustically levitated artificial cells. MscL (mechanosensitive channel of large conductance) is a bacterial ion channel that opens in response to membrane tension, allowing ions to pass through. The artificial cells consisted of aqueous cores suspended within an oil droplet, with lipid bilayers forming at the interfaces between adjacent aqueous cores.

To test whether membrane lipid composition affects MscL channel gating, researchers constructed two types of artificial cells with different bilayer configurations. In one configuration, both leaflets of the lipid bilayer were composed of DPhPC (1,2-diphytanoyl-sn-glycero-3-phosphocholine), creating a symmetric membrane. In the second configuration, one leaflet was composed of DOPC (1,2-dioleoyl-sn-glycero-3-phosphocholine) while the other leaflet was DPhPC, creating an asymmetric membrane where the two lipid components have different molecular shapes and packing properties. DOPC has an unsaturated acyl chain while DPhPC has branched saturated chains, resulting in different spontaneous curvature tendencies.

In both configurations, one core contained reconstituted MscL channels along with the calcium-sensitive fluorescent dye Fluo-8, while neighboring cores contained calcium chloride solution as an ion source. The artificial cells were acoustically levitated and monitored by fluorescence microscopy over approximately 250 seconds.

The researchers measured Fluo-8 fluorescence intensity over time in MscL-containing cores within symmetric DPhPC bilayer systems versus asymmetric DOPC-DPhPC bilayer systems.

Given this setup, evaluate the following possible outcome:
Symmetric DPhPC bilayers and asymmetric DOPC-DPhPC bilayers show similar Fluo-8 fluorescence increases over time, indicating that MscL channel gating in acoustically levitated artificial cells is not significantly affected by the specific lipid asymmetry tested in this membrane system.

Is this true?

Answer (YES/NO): NO